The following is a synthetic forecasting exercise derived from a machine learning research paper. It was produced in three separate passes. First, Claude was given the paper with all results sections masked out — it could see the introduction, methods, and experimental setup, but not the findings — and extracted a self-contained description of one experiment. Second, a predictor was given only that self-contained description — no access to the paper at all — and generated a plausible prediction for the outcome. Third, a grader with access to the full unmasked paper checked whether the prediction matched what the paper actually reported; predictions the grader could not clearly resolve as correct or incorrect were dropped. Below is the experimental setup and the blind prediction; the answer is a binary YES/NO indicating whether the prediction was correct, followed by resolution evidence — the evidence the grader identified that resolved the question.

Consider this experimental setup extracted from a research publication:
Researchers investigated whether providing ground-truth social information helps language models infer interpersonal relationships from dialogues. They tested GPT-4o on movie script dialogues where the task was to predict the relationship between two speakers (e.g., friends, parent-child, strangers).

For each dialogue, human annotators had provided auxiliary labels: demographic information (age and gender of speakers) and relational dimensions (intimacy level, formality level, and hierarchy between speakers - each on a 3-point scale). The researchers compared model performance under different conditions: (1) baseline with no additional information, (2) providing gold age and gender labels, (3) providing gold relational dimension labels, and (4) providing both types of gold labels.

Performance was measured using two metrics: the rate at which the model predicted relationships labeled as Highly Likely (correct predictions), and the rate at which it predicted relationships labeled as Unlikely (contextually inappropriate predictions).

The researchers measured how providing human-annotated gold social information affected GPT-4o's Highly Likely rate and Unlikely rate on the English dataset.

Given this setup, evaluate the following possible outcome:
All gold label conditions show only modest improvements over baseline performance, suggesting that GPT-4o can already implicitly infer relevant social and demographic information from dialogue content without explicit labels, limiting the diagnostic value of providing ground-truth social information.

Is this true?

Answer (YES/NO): NO